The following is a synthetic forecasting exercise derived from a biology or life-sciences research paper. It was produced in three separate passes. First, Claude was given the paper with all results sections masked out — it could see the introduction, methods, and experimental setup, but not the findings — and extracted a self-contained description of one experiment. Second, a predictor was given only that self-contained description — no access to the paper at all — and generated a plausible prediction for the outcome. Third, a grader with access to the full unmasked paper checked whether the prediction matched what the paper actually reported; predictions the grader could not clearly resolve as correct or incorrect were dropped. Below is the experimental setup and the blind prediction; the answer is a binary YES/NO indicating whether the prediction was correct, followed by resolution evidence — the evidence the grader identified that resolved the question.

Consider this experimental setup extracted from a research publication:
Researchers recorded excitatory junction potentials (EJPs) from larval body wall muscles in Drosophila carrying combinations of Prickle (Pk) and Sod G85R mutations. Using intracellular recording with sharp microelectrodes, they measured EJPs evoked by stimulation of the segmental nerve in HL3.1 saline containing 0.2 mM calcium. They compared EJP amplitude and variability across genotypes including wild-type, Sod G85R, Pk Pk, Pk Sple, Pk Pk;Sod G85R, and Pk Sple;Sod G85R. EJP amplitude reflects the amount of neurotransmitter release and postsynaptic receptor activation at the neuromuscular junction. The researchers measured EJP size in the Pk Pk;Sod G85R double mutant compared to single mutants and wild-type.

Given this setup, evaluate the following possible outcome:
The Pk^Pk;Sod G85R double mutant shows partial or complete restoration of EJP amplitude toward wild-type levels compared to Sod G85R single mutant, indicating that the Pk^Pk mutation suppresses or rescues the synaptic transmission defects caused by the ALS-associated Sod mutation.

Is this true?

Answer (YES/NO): NO